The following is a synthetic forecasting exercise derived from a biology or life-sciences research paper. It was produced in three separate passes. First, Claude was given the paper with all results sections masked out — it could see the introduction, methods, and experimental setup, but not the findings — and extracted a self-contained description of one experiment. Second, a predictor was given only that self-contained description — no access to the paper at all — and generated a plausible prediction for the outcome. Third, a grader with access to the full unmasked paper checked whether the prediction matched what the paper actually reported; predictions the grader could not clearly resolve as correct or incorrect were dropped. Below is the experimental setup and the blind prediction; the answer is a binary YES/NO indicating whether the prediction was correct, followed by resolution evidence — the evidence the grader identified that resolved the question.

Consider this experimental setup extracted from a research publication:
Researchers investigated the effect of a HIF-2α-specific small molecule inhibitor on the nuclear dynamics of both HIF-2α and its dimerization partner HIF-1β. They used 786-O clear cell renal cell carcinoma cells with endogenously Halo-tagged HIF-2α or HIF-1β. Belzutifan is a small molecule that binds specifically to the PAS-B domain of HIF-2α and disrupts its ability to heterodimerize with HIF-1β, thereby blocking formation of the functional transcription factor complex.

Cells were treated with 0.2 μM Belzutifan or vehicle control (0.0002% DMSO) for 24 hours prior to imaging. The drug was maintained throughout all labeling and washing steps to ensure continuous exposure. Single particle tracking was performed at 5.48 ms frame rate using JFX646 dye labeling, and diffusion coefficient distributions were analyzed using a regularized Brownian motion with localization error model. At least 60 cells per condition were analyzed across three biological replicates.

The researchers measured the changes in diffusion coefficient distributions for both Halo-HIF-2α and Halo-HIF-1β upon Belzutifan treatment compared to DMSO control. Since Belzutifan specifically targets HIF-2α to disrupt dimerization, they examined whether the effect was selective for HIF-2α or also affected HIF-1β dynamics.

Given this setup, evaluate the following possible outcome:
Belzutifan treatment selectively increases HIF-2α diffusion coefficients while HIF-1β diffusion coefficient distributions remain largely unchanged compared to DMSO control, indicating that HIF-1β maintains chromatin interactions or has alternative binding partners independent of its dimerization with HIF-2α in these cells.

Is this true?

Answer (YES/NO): YES